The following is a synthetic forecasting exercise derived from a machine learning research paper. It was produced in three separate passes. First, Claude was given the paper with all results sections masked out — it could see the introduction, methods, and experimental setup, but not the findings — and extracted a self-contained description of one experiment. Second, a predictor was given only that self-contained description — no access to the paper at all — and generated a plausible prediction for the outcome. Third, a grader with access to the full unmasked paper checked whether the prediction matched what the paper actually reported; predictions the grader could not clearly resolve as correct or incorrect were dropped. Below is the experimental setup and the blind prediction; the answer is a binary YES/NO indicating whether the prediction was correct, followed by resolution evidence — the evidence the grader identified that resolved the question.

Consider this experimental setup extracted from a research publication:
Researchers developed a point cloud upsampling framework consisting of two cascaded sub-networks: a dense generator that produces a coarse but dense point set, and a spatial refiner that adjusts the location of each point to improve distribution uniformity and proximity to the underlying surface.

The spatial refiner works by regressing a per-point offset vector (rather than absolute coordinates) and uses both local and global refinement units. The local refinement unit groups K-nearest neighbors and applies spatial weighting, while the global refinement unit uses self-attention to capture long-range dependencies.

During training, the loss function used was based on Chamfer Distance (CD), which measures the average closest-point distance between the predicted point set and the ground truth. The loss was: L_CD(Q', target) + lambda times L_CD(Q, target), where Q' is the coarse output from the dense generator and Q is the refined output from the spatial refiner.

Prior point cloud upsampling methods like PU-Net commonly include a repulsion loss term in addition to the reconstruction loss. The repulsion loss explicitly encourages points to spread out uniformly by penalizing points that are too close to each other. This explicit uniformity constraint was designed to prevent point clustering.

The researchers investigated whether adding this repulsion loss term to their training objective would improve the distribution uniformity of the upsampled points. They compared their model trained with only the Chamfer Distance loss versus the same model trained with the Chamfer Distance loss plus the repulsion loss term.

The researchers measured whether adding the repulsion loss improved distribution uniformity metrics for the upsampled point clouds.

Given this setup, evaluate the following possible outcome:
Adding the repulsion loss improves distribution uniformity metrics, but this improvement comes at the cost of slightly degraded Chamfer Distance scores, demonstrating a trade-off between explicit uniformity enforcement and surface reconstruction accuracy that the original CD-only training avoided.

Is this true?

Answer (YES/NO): NO